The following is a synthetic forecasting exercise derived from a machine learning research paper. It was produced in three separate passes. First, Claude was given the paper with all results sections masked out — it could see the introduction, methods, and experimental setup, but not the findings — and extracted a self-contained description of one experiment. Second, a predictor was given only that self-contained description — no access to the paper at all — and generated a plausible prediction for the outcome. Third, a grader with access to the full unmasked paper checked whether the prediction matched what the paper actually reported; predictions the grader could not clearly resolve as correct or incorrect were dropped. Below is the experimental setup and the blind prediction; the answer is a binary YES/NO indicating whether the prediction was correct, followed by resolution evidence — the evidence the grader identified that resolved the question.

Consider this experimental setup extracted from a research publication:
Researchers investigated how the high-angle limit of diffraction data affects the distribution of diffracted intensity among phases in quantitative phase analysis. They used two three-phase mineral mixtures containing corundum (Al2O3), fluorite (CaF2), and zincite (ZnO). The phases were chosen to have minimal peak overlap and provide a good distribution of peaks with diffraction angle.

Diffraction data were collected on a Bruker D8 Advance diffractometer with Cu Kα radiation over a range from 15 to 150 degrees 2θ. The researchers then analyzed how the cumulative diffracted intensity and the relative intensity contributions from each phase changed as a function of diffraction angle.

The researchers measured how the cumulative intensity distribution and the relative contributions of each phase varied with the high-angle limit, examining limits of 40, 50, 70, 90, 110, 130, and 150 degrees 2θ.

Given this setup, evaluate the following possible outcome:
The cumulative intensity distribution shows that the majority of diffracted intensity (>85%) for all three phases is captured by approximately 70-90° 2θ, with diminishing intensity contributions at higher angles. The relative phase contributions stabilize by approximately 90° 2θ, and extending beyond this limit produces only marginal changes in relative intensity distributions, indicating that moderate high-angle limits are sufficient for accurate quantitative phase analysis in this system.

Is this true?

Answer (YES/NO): NO